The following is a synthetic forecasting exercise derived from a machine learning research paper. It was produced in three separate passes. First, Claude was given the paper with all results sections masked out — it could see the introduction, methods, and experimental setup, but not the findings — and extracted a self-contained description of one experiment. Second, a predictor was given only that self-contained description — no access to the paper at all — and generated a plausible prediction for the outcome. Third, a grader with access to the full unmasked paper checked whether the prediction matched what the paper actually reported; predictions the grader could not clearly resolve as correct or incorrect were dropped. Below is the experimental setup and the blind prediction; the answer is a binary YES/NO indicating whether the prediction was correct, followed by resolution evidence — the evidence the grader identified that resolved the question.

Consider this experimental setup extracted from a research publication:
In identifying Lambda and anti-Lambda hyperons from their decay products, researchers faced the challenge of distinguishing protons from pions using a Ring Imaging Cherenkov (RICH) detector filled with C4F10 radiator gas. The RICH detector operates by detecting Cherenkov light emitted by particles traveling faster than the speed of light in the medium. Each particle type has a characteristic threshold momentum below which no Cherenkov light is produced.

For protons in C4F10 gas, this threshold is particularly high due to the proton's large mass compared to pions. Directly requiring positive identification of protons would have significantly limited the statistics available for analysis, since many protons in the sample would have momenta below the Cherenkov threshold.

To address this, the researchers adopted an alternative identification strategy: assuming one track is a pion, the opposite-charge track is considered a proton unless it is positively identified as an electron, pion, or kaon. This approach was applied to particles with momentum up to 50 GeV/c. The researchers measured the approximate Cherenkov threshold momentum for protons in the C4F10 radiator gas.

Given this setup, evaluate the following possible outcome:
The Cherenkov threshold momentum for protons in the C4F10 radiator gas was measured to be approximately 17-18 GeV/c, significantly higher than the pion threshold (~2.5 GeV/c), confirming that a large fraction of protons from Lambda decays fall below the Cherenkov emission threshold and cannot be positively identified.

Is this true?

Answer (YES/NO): NO